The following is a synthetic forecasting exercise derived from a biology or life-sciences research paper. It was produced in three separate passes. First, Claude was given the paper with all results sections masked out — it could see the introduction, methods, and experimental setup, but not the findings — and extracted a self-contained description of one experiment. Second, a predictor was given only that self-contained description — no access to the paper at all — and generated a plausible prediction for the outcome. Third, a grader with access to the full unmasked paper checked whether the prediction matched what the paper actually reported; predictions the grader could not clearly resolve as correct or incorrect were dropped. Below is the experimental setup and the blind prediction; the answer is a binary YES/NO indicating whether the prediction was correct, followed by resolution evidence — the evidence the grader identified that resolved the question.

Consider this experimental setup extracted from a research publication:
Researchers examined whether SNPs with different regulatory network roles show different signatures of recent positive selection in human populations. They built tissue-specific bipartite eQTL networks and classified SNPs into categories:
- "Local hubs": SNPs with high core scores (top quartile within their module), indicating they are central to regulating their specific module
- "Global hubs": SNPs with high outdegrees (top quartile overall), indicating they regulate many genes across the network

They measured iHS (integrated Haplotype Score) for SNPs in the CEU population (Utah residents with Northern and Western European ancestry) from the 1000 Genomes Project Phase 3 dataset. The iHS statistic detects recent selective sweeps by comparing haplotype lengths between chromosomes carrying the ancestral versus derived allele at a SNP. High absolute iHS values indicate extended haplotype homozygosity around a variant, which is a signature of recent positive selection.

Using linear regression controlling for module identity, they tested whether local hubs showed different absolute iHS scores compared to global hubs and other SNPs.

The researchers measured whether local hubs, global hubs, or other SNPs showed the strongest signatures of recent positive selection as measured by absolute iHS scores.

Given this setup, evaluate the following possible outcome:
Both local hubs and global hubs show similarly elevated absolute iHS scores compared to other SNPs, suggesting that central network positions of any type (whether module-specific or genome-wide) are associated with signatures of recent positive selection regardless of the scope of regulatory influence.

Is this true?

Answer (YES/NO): NO